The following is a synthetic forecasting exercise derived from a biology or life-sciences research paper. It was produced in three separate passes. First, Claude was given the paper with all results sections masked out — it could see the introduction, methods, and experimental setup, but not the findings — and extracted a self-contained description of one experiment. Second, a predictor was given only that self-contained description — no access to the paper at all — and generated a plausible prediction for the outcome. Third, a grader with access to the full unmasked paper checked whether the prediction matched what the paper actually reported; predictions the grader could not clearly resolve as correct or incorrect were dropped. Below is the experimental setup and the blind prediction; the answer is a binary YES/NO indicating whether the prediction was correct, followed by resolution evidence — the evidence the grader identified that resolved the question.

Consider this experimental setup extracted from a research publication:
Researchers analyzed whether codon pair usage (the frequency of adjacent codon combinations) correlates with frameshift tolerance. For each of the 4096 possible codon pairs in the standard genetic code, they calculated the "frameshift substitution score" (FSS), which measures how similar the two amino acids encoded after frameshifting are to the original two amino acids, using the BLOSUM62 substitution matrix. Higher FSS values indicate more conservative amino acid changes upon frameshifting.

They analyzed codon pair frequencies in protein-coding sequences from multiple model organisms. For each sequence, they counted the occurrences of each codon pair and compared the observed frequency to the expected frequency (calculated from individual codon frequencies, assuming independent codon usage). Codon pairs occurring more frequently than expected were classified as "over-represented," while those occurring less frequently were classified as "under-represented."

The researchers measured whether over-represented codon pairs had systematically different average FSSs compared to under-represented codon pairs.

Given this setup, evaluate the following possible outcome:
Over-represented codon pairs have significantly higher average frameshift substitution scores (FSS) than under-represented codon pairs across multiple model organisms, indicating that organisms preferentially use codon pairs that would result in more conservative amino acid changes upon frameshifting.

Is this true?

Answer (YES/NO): YES